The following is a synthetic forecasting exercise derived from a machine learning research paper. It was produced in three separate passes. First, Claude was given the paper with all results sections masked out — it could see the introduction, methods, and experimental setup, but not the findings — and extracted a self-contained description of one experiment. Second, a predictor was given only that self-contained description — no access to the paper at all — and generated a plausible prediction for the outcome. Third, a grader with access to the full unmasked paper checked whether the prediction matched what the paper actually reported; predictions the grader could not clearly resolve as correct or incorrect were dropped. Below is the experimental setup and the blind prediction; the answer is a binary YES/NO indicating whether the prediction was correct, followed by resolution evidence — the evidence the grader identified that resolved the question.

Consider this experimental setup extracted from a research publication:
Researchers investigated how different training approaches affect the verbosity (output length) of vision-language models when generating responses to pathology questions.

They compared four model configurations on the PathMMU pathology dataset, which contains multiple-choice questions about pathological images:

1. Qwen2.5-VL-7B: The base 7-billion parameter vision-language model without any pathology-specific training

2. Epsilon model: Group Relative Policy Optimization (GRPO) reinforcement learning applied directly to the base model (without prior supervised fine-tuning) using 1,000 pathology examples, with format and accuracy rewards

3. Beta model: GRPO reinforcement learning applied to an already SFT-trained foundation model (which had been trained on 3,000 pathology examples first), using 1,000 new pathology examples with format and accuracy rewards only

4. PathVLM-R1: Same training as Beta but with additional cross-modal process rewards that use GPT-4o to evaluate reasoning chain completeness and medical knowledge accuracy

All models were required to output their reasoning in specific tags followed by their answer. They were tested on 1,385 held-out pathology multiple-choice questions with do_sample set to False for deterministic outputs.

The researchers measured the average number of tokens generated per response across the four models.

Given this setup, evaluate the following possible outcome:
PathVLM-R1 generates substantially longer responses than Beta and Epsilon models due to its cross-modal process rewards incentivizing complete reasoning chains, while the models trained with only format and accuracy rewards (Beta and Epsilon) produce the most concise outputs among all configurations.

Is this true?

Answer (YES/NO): NO